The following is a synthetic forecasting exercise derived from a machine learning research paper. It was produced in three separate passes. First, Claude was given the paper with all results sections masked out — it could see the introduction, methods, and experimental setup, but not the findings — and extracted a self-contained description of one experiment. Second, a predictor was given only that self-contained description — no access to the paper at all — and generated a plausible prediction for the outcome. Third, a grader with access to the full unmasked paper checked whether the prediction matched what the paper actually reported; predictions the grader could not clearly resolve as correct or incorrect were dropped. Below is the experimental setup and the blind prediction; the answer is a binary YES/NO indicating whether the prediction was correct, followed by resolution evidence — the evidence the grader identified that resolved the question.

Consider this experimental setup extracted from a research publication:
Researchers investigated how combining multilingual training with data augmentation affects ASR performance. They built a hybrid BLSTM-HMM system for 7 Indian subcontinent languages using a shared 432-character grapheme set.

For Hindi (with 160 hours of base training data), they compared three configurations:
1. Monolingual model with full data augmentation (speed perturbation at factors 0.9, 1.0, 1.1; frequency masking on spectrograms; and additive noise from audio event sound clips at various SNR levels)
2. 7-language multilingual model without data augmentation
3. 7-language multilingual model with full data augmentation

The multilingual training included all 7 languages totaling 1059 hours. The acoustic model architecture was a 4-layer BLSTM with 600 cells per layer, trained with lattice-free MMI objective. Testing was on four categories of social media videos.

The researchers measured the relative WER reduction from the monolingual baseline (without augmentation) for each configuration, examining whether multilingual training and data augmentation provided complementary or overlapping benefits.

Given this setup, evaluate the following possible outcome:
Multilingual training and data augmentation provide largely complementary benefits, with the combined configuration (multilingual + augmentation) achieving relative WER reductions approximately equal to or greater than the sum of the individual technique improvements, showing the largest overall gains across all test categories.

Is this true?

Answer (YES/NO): NO